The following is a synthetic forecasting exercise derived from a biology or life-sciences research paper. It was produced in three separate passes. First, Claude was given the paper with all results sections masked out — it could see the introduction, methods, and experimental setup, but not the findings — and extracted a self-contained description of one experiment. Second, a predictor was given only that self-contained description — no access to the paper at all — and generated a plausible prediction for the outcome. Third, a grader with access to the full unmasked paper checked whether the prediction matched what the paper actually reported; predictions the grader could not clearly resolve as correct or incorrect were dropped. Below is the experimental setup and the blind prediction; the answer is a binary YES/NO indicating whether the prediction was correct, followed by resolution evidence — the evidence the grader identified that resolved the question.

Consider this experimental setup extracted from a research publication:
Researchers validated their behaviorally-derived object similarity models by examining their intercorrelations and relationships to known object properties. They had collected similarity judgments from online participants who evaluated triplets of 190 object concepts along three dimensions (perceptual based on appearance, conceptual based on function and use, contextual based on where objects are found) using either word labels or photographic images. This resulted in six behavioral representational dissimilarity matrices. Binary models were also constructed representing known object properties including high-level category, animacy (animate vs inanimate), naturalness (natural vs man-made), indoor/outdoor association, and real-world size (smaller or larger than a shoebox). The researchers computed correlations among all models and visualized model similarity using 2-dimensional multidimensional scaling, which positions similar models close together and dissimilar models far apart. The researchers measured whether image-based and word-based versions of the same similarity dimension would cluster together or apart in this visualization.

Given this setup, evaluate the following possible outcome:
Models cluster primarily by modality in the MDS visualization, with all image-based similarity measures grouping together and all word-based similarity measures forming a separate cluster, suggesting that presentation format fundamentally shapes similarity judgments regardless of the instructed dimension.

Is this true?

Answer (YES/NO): NO